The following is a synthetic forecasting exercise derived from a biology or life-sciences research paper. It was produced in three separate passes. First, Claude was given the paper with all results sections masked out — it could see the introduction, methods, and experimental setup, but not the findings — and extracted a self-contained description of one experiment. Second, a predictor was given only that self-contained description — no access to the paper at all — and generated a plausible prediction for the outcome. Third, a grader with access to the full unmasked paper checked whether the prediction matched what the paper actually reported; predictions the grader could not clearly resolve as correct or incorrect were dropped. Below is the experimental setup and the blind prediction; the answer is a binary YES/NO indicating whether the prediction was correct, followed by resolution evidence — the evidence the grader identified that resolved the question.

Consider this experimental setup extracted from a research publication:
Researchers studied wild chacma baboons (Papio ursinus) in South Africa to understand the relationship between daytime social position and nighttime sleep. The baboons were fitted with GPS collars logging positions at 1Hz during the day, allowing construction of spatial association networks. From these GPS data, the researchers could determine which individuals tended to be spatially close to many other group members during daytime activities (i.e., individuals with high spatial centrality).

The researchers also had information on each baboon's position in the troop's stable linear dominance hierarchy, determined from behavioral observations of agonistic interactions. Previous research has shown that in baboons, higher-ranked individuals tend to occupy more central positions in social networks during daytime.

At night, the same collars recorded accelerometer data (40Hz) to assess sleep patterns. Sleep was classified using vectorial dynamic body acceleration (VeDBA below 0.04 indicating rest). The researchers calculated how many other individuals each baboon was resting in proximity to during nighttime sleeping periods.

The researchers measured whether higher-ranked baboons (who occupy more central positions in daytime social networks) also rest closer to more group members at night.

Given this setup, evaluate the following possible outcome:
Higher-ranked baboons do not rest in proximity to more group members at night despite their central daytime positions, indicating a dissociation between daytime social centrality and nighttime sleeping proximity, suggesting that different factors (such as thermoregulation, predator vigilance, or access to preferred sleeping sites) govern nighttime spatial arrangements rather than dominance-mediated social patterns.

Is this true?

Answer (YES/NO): NO